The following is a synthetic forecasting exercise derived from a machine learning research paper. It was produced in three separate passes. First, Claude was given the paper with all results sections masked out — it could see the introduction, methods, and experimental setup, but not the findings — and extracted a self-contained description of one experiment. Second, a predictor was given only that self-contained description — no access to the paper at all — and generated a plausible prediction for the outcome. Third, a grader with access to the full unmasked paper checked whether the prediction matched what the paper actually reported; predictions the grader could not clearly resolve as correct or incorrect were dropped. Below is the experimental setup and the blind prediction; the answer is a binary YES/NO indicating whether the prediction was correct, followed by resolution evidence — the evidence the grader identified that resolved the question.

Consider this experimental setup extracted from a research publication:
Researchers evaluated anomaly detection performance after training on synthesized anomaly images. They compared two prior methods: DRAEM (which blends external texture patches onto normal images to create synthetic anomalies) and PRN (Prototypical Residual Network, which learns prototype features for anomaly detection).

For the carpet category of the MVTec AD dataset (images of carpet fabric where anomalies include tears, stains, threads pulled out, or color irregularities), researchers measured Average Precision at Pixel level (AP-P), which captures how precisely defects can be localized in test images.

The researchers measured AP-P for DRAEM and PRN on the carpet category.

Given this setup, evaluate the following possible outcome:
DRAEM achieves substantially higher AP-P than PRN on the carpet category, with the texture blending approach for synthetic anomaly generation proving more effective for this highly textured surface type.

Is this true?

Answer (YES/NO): NO